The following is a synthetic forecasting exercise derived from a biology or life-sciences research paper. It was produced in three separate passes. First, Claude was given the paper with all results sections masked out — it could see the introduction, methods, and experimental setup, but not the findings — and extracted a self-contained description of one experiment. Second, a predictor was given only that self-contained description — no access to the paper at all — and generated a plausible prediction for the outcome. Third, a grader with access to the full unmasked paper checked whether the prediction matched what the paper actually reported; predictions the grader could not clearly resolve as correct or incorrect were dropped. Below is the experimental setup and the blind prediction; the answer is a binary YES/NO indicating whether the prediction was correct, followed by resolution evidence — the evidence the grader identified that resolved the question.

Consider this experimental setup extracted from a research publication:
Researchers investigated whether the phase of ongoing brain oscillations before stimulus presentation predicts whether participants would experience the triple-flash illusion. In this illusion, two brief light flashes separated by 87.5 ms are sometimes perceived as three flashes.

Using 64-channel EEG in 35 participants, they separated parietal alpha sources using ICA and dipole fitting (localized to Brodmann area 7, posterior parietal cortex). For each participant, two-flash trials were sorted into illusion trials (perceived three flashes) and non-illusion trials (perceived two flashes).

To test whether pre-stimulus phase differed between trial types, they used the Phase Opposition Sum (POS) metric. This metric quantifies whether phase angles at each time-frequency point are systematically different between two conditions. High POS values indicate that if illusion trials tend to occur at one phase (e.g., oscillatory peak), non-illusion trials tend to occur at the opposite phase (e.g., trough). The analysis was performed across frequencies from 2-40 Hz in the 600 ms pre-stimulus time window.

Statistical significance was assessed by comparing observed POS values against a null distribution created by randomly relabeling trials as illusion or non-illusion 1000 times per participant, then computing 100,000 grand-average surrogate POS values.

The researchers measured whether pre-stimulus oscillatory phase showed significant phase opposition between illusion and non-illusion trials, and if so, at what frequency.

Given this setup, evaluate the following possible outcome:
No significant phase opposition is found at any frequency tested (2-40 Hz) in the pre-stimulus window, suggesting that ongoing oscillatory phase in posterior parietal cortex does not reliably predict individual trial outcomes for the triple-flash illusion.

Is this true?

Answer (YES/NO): NO